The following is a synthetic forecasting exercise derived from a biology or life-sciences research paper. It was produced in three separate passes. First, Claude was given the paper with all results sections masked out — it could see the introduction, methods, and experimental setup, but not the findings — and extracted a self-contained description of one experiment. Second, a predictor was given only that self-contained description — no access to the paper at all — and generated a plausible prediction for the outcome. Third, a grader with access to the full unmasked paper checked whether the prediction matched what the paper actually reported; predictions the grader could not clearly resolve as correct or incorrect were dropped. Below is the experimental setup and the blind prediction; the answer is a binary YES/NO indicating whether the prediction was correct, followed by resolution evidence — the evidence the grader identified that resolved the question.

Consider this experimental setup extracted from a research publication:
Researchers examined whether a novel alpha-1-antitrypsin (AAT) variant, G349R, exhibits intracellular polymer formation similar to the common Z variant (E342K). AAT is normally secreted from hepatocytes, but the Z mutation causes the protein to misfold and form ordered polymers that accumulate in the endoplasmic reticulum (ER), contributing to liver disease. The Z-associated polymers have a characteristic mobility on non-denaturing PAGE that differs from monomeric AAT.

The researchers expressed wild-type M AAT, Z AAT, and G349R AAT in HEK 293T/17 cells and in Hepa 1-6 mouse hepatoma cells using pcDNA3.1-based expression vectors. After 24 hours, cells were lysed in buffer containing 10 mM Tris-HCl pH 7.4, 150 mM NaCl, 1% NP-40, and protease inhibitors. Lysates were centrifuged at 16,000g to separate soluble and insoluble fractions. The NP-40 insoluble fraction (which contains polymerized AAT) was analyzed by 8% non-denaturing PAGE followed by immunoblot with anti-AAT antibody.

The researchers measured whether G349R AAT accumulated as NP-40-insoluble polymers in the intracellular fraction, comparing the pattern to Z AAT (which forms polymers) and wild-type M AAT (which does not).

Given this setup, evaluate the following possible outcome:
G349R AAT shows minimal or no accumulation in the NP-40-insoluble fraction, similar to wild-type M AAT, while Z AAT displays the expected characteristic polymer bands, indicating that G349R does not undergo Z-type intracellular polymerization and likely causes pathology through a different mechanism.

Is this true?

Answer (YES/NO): YES